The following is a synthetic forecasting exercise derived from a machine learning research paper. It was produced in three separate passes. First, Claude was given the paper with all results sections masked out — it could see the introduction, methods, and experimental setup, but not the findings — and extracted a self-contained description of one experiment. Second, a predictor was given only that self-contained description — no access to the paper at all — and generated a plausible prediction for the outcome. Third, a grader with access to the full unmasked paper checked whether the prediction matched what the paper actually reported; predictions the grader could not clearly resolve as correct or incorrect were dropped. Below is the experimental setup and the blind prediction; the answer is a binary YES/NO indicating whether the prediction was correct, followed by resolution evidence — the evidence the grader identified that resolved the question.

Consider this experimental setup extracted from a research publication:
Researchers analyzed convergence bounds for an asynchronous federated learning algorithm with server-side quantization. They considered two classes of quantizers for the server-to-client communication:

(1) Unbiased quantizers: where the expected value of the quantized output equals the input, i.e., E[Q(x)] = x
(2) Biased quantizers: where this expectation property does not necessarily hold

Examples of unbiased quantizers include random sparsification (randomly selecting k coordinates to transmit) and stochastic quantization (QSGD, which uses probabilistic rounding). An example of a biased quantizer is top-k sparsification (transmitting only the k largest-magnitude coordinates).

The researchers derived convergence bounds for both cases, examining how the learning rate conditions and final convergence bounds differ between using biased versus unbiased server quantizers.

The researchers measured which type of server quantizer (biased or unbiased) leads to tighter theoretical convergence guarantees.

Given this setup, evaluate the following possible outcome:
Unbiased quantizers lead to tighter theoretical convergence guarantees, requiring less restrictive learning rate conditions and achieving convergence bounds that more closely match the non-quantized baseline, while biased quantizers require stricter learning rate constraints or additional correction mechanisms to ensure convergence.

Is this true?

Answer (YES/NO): YES